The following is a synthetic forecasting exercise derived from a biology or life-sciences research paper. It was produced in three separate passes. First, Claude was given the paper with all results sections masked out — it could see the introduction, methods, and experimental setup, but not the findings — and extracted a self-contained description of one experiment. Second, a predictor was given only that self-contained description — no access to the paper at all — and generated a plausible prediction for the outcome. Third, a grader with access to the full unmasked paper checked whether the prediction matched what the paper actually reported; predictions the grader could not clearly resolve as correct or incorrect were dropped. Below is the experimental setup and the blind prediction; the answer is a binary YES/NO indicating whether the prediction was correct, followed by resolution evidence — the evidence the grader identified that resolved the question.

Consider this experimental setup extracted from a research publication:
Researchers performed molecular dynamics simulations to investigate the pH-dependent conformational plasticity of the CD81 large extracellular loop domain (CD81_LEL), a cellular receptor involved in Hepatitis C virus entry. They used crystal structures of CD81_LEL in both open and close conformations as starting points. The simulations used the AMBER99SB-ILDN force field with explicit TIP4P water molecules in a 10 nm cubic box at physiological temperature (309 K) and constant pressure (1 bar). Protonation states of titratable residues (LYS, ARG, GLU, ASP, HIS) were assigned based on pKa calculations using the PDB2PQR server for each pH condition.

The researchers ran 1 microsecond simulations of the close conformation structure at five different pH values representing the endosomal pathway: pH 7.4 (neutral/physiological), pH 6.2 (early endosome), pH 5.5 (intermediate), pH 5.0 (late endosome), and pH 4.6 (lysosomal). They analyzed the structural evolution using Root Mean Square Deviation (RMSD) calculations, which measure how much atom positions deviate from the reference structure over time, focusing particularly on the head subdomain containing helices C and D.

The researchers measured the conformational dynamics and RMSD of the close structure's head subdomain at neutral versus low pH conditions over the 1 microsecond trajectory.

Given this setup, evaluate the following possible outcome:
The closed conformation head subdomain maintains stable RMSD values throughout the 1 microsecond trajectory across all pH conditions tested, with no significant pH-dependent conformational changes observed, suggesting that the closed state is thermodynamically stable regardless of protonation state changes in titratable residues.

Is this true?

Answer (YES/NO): NO